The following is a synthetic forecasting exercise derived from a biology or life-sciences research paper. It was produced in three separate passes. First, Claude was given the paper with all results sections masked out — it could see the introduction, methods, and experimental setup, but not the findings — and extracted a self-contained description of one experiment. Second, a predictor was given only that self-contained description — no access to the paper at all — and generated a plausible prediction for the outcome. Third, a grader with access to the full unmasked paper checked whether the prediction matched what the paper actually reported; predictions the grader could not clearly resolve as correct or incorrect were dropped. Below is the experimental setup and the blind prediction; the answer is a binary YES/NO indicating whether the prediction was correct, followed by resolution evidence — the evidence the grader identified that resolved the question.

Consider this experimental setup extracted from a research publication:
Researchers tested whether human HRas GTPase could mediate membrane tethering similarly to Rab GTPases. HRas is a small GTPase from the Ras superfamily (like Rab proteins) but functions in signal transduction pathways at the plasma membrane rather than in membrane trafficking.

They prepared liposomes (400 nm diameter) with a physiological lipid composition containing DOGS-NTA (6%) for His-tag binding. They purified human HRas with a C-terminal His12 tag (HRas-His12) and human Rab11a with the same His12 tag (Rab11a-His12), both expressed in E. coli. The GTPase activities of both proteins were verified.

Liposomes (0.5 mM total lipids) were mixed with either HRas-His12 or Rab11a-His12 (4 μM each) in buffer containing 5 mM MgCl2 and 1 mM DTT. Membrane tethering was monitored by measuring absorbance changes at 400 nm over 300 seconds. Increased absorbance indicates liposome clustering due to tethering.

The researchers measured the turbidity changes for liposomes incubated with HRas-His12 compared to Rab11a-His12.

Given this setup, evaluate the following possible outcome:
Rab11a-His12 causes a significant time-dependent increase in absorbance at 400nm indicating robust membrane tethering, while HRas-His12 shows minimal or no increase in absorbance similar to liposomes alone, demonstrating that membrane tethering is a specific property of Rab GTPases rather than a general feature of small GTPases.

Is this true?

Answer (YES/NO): YES